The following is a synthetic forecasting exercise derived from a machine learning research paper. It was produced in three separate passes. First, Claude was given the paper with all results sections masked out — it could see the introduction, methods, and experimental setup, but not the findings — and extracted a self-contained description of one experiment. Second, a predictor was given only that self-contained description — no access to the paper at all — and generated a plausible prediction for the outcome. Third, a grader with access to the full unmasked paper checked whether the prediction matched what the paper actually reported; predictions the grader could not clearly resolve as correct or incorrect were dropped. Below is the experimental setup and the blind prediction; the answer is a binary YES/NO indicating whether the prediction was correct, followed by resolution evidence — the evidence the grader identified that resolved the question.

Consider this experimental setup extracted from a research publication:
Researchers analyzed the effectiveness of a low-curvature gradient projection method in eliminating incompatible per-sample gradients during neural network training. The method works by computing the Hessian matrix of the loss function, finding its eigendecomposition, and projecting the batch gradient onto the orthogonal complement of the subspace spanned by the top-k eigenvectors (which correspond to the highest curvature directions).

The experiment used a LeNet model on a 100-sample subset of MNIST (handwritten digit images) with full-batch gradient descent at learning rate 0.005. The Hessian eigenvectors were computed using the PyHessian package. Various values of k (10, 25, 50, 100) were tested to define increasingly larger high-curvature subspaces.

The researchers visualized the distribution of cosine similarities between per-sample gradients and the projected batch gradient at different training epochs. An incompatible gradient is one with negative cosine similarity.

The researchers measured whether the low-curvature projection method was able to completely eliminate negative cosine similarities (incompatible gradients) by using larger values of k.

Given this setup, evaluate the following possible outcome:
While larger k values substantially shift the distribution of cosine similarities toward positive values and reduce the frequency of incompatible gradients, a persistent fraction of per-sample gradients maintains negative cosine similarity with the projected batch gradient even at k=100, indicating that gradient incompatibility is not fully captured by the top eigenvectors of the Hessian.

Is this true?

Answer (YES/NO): NO